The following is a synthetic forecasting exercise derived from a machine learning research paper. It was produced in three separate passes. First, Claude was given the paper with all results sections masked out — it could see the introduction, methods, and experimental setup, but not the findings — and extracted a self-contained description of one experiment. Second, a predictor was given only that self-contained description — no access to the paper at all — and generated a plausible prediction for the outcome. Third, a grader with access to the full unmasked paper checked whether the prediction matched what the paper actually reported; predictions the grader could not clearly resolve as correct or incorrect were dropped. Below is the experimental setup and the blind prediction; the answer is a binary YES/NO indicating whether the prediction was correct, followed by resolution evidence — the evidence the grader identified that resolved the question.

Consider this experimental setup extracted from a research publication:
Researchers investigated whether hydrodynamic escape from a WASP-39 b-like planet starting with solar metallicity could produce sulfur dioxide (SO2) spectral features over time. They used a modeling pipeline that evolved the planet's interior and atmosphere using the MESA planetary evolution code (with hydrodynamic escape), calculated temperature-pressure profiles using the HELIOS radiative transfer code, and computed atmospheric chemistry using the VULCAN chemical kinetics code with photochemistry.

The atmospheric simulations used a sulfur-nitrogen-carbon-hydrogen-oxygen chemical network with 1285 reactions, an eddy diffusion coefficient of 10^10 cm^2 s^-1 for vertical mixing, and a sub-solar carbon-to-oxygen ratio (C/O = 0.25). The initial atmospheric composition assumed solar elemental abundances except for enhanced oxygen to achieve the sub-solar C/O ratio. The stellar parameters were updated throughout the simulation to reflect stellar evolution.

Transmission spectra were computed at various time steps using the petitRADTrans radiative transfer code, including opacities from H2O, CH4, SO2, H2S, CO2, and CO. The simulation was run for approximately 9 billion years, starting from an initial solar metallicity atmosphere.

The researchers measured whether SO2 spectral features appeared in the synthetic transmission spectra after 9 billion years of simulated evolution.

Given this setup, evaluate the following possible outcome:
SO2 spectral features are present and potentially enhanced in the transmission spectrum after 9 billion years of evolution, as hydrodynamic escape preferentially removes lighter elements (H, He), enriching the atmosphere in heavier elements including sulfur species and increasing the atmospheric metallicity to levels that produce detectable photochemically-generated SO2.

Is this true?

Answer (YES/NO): NO